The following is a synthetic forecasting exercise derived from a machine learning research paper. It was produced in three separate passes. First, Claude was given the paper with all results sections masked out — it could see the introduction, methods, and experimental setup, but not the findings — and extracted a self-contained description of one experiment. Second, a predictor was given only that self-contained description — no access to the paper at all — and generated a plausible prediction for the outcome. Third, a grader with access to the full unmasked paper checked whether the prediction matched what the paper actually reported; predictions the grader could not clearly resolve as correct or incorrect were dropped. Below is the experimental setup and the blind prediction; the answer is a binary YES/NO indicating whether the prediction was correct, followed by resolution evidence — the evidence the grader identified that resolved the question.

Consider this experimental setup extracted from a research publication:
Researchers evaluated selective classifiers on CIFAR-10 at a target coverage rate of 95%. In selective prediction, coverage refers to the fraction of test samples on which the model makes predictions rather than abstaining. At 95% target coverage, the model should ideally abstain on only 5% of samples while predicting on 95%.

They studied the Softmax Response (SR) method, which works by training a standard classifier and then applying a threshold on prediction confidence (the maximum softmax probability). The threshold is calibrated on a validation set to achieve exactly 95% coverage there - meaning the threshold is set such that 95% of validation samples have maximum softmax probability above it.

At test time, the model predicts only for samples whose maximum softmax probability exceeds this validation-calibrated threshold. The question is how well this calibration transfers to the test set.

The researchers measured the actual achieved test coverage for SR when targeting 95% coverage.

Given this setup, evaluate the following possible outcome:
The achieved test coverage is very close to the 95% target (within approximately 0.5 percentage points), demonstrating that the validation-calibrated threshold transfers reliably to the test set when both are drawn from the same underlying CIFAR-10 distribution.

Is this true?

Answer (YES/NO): NO